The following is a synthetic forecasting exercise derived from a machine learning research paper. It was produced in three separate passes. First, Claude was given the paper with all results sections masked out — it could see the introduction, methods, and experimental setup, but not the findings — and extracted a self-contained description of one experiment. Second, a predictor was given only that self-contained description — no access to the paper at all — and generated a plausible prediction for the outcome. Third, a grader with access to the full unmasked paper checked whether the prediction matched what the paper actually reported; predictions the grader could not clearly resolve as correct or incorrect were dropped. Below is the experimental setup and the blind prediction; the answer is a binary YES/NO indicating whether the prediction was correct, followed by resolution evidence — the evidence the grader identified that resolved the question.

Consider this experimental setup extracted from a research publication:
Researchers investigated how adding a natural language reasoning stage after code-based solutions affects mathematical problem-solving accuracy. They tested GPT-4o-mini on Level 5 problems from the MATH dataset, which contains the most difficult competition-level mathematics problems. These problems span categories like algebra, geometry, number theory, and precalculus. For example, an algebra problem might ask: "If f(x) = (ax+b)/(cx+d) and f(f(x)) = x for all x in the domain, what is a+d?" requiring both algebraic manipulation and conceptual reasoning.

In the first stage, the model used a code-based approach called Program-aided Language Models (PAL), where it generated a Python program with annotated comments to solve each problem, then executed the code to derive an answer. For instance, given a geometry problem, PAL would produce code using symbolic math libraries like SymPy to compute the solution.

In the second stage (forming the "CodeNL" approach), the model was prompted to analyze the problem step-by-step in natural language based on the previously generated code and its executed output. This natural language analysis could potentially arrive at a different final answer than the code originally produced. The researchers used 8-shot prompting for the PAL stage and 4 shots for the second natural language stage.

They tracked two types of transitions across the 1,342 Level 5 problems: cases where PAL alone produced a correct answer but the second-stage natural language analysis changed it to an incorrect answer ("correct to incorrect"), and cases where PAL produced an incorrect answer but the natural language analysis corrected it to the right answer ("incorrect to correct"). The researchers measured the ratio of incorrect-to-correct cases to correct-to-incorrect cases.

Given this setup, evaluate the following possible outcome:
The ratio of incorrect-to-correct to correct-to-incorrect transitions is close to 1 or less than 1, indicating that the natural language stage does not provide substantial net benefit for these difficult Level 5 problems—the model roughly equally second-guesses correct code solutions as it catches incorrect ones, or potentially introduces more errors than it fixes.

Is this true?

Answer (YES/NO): NO